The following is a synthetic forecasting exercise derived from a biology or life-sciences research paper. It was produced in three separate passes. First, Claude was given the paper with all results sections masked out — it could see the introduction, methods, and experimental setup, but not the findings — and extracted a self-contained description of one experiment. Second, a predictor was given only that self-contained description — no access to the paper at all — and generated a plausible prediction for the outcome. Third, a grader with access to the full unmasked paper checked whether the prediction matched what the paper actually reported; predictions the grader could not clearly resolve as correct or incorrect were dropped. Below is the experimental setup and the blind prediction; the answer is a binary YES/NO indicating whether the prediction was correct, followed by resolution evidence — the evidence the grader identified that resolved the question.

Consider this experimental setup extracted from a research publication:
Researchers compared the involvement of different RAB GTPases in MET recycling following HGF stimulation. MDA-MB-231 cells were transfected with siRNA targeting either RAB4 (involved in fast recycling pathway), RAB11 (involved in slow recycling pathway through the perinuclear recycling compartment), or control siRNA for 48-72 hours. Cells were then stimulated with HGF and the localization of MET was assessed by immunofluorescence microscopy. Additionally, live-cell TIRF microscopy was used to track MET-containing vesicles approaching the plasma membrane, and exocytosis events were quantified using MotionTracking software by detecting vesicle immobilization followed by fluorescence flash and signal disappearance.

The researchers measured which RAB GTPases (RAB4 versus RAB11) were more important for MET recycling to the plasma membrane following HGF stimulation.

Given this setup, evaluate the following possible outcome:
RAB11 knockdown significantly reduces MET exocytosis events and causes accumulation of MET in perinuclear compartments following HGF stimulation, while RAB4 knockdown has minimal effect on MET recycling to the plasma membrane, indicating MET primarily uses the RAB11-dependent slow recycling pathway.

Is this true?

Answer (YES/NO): NO